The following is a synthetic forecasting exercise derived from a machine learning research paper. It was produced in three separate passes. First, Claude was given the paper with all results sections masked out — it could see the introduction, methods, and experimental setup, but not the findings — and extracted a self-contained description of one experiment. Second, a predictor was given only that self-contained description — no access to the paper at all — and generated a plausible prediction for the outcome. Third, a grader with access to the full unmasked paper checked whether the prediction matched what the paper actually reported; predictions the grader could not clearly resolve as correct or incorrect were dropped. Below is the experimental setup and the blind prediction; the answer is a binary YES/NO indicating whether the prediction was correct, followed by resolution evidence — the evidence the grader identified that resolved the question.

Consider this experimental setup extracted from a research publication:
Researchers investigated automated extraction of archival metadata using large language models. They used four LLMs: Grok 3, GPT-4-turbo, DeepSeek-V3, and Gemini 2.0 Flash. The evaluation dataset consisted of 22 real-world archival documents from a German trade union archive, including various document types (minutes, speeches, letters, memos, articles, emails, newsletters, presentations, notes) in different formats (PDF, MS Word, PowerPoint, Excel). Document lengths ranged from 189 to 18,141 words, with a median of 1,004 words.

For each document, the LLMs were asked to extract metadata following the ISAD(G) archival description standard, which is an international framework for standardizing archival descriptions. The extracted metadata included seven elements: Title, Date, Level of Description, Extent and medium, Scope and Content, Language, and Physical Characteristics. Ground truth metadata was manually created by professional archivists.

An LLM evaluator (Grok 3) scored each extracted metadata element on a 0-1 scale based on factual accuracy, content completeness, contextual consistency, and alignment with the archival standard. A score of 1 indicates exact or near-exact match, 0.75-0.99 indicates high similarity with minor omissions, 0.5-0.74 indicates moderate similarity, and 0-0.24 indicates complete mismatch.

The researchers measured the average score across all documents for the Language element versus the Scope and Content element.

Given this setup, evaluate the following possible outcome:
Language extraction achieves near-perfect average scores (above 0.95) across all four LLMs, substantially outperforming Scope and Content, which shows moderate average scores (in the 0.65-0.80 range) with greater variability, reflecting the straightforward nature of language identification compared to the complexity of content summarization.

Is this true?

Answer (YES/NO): NO